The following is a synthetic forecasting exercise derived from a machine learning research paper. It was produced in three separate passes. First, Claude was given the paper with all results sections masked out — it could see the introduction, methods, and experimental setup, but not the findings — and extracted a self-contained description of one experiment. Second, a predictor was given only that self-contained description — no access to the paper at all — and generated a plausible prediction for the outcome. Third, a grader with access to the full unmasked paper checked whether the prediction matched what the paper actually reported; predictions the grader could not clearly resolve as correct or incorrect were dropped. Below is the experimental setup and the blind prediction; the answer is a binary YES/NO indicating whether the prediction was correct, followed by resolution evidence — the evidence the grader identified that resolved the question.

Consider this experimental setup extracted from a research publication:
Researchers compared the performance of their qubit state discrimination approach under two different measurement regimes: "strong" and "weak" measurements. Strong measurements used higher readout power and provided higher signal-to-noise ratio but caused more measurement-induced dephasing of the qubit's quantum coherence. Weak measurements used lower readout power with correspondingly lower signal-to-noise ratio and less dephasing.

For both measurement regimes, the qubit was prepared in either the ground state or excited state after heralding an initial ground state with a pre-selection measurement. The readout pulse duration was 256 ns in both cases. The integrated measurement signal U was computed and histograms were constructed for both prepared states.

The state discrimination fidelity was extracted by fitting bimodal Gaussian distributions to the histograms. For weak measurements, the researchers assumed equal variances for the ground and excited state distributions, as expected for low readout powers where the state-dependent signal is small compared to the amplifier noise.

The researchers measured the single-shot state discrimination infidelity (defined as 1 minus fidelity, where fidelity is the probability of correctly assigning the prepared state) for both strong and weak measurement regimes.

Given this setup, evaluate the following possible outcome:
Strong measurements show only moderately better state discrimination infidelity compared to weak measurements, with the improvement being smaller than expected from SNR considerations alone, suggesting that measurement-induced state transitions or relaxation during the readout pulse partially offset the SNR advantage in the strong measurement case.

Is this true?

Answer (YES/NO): NO